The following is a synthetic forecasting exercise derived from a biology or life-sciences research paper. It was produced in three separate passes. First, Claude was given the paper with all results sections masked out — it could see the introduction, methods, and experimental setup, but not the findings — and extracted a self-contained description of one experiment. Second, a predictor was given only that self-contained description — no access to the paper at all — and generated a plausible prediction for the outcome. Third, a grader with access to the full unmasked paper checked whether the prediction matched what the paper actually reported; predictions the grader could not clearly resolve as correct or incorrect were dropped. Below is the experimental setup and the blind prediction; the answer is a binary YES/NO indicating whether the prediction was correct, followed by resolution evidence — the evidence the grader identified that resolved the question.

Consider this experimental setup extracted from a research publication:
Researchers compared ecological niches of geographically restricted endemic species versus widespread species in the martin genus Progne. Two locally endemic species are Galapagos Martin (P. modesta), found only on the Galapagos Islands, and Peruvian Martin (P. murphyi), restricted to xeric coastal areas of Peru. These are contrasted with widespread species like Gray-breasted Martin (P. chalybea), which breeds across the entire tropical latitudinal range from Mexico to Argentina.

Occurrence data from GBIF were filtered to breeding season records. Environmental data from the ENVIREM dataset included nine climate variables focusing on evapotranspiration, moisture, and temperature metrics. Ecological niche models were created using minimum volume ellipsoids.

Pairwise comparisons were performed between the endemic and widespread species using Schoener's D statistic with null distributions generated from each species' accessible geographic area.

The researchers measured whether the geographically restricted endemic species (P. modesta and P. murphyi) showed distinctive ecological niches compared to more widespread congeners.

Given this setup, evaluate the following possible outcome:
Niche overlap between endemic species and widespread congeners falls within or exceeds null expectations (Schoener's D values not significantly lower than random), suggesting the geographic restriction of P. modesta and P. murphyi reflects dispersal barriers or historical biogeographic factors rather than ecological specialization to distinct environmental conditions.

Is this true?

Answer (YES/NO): NO